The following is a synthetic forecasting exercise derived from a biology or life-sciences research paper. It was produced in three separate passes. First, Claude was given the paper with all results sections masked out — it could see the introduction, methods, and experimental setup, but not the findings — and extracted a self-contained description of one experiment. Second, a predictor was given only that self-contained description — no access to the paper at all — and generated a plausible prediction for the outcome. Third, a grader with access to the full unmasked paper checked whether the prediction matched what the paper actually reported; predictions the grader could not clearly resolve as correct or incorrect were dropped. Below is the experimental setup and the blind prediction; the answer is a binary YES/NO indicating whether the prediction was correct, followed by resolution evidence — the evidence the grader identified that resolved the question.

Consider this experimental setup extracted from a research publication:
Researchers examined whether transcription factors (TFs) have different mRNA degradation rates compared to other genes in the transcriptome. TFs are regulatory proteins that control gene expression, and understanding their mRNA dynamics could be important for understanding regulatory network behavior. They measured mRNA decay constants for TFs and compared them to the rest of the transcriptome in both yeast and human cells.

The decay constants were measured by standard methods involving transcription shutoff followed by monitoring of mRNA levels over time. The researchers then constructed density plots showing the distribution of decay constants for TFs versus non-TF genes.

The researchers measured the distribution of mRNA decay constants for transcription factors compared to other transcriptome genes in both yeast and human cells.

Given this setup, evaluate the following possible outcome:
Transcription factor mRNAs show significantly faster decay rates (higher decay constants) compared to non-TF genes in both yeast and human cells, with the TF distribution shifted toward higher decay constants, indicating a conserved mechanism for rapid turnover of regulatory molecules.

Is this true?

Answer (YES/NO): YES